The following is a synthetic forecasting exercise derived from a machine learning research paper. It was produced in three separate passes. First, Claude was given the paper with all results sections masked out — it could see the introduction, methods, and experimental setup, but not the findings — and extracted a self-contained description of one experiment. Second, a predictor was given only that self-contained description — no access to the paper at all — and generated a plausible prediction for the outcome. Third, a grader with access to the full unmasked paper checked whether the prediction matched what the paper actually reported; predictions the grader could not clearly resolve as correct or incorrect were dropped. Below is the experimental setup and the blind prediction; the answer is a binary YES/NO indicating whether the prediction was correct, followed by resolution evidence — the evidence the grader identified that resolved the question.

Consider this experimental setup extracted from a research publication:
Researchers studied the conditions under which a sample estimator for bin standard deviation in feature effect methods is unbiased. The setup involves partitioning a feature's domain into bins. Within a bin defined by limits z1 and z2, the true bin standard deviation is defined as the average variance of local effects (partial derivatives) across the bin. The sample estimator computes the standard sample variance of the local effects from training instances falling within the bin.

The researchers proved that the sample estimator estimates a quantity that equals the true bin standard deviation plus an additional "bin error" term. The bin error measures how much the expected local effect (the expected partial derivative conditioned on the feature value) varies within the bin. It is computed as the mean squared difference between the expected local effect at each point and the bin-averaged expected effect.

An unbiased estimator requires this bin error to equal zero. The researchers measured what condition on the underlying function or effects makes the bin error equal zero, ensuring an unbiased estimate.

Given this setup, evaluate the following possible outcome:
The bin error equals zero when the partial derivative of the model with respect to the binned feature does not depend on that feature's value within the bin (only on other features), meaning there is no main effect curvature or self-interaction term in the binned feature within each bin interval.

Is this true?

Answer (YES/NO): NO